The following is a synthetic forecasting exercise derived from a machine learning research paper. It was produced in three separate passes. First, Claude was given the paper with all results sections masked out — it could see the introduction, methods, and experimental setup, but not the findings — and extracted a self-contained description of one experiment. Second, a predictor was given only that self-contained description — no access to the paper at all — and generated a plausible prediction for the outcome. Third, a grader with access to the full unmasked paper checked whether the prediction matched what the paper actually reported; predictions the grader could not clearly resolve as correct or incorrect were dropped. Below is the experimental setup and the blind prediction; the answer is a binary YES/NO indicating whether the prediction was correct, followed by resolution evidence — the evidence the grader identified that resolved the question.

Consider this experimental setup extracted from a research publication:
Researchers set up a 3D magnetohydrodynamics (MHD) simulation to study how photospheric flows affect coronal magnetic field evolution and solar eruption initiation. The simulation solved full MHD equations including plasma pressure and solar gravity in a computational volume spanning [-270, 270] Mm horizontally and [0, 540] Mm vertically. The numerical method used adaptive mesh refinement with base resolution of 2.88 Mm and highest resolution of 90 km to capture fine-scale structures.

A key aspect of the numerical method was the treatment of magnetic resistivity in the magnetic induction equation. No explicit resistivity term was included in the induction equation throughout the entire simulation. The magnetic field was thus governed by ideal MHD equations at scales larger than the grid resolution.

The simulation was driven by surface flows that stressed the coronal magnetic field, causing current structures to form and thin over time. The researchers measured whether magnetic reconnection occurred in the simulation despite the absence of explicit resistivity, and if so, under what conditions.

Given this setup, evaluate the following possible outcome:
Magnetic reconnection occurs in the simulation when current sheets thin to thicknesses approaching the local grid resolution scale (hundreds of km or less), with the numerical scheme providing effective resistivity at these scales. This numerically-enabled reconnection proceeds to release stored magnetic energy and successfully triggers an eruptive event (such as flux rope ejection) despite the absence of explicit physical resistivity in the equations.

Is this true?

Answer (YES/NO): YES